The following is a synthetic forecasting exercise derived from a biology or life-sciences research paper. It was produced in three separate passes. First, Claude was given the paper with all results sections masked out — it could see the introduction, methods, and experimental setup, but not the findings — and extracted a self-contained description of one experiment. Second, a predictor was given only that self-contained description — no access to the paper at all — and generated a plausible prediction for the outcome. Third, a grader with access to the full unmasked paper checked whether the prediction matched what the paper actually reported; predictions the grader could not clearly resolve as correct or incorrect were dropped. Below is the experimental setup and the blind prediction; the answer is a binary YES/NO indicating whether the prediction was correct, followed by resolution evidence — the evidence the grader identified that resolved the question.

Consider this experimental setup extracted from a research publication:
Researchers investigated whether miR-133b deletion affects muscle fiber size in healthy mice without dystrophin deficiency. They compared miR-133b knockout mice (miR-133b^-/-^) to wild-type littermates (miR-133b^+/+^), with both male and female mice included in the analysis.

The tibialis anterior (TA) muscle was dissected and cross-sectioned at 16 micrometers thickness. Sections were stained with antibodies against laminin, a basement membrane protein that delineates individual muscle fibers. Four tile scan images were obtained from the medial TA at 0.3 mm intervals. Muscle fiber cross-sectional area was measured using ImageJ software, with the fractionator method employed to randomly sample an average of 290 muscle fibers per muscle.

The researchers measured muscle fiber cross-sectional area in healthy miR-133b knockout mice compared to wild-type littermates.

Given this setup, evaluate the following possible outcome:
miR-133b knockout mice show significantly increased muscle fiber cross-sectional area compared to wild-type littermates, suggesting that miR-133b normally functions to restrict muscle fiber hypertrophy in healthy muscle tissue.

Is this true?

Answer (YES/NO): NO